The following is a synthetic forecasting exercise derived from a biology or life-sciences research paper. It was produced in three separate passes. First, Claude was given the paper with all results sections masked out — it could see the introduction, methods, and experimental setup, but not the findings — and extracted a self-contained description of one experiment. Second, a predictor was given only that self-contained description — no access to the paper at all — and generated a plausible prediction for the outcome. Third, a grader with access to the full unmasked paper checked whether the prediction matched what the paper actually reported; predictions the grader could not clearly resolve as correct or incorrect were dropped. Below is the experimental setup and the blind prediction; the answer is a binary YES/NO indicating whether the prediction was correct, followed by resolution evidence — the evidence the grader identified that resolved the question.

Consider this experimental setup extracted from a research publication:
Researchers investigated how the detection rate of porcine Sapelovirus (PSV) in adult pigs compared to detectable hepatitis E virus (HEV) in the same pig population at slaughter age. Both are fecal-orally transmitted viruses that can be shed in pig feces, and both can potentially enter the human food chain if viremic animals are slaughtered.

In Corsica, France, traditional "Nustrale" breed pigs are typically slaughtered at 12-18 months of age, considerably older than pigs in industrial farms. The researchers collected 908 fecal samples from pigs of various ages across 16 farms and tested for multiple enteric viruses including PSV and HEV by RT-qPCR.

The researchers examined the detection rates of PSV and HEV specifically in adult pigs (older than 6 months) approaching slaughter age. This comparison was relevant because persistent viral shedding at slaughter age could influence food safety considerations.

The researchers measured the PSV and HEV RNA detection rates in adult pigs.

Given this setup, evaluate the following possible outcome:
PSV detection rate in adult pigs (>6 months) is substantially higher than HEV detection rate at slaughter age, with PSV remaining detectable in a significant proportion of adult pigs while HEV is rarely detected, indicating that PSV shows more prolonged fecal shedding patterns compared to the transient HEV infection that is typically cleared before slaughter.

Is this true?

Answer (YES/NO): YES